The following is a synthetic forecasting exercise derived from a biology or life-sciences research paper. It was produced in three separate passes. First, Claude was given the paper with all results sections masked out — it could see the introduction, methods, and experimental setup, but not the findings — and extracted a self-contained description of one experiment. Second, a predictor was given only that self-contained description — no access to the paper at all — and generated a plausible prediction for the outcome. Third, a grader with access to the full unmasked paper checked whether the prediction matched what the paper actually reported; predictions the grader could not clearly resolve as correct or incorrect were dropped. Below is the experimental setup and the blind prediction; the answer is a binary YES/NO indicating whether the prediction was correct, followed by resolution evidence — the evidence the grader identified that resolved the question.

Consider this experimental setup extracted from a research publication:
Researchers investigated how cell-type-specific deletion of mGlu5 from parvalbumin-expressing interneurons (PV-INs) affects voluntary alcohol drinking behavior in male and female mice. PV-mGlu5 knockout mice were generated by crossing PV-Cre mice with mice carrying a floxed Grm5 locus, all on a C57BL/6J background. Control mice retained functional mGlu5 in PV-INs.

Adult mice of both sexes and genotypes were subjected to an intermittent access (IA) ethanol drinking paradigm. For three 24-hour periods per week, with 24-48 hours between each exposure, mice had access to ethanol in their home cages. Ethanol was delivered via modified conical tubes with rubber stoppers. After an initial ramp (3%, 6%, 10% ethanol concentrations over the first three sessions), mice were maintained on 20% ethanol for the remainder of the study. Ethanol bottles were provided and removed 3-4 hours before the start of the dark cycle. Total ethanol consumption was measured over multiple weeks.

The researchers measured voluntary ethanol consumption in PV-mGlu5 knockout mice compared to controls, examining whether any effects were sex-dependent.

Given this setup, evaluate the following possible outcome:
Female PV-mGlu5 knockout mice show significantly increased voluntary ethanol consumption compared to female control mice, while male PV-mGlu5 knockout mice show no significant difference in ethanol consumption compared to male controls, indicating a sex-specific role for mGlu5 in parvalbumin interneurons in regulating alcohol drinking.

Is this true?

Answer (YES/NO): NO